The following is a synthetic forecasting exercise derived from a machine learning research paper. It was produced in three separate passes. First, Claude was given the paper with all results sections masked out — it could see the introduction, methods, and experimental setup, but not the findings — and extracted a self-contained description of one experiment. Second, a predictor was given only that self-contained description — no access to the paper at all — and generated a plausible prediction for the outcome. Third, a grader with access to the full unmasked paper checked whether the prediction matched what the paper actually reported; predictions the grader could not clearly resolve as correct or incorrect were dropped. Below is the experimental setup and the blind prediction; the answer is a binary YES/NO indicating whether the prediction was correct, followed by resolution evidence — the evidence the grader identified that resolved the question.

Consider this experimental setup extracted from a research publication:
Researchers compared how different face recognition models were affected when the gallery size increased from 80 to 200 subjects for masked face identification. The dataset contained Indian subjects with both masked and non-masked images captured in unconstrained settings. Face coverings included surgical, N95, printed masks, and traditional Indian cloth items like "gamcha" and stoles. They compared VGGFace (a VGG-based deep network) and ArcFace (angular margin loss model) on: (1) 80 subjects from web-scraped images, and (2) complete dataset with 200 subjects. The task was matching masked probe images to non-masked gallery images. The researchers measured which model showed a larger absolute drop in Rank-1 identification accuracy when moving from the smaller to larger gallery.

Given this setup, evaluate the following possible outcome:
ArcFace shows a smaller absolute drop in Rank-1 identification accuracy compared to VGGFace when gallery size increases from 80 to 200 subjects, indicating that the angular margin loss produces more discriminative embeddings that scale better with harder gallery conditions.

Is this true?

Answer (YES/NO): YES